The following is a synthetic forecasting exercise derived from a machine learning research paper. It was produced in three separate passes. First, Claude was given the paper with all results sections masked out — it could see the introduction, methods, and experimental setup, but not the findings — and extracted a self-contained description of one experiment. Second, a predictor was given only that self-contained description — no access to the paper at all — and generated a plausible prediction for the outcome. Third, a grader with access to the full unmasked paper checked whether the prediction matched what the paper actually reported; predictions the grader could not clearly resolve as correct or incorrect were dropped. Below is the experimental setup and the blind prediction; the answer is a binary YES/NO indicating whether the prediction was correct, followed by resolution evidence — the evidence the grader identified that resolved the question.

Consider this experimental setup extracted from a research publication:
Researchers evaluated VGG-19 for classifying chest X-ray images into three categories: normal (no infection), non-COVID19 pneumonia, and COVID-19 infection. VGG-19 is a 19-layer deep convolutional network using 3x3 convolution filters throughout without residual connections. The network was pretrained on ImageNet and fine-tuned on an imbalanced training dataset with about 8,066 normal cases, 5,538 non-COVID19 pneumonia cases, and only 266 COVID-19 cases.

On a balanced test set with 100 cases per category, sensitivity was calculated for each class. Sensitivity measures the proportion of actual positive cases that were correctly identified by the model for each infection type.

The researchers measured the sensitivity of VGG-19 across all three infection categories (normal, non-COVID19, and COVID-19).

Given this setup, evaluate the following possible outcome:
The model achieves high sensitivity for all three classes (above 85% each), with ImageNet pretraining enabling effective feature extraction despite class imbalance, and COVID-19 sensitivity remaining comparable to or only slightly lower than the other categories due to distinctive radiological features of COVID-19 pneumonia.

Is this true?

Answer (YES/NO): NO